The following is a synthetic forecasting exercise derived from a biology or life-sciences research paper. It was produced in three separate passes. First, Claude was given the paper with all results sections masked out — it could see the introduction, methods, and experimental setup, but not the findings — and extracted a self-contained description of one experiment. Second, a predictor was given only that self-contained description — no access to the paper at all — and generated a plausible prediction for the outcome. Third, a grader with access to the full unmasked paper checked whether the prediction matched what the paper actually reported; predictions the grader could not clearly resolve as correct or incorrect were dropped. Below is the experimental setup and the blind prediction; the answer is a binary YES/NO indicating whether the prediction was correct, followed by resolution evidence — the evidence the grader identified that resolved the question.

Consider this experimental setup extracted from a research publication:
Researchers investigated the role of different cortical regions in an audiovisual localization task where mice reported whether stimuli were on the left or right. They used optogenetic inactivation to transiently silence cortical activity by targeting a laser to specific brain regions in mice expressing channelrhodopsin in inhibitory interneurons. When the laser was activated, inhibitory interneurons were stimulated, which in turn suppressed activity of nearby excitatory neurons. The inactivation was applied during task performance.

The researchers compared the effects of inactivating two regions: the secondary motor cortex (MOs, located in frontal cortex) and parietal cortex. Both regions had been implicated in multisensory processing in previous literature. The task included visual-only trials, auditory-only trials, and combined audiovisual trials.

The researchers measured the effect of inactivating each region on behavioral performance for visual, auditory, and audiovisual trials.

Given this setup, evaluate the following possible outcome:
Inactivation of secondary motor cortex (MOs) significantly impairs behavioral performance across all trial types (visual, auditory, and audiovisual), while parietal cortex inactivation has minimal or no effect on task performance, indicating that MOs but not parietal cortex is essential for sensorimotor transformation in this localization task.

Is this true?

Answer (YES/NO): NO